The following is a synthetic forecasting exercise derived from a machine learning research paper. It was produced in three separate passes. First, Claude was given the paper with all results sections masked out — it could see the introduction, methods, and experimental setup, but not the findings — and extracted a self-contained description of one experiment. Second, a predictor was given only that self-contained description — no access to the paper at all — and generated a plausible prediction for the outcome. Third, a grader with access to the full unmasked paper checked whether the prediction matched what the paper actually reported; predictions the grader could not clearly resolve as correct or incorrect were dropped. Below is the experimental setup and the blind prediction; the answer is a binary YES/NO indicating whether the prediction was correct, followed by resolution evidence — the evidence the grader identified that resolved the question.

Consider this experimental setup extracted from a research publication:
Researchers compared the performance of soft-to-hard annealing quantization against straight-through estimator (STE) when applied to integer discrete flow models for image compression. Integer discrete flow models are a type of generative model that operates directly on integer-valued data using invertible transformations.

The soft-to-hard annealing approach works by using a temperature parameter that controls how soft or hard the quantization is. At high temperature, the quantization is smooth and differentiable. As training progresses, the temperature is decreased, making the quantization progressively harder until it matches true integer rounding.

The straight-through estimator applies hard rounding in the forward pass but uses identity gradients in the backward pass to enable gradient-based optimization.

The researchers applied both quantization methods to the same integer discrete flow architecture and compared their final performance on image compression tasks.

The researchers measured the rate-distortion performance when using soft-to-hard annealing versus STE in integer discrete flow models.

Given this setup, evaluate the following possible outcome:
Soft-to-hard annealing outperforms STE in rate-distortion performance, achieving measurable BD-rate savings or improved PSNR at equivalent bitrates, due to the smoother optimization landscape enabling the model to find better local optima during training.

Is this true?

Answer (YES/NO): NO